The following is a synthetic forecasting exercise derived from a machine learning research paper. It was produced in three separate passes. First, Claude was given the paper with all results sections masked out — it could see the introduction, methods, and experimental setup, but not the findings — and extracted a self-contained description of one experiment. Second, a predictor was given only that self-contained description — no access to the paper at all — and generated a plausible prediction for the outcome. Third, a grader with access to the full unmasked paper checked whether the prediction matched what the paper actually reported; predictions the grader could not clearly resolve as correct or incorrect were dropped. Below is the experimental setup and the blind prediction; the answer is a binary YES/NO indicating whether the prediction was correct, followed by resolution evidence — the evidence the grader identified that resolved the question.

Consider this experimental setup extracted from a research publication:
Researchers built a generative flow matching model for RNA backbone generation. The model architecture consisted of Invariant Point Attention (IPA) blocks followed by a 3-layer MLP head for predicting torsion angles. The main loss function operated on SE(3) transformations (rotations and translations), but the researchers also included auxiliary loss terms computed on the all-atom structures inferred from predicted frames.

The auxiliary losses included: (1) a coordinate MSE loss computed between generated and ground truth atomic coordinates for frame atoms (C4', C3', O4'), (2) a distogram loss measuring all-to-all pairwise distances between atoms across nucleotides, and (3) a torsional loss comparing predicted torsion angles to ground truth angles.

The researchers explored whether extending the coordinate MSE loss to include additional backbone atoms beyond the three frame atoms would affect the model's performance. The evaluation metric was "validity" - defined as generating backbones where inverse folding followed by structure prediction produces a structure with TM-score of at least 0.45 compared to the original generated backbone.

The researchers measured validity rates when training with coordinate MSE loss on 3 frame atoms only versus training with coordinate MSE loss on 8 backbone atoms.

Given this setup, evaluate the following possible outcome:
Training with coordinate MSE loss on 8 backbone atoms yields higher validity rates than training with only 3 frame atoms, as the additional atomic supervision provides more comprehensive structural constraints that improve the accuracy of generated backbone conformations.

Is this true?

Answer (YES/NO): YES